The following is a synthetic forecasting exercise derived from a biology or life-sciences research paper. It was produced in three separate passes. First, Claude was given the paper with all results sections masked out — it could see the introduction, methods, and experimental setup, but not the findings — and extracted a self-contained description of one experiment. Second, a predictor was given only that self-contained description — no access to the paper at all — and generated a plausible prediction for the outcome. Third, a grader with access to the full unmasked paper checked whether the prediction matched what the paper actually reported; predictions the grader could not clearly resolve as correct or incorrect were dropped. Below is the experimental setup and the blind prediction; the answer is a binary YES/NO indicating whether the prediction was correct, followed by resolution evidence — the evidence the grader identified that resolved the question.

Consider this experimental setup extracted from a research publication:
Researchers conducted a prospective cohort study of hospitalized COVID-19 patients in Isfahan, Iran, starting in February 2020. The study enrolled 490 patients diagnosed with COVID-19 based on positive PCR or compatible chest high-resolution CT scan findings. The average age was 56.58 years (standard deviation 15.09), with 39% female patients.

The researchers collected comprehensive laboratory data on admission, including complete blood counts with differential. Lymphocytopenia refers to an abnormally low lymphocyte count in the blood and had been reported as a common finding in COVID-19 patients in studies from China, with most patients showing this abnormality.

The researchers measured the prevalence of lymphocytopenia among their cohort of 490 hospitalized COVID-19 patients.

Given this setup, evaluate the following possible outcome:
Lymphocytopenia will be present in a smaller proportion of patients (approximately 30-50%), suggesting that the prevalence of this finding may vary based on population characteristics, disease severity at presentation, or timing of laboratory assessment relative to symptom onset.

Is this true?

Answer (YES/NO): NO